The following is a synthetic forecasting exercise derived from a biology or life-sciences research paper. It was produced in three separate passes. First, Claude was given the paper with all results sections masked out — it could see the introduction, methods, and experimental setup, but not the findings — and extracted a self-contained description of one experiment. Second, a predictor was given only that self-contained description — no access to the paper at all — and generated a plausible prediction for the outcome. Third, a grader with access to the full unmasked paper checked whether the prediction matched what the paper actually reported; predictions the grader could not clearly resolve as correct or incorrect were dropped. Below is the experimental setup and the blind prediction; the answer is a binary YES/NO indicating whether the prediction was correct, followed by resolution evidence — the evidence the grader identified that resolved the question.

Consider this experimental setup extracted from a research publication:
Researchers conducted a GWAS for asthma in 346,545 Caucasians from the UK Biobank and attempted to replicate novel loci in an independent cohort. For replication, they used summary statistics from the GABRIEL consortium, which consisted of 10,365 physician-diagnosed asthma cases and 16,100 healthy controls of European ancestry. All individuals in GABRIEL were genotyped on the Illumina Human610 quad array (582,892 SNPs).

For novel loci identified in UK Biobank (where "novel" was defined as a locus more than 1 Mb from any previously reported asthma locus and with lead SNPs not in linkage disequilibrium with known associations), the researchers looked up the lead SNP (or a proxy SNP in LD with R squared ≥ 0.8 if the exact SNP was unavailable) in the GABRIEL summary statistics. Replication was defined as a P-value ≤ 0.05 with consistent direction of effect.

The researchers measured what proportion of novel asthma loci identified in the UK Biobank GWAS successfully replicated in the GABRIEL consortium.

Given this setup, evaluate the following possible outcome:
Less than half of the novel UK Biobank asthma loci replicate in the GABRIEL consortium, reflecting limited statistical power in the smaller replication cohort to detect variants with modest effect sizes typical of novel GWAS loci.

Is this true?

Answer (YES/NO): YES